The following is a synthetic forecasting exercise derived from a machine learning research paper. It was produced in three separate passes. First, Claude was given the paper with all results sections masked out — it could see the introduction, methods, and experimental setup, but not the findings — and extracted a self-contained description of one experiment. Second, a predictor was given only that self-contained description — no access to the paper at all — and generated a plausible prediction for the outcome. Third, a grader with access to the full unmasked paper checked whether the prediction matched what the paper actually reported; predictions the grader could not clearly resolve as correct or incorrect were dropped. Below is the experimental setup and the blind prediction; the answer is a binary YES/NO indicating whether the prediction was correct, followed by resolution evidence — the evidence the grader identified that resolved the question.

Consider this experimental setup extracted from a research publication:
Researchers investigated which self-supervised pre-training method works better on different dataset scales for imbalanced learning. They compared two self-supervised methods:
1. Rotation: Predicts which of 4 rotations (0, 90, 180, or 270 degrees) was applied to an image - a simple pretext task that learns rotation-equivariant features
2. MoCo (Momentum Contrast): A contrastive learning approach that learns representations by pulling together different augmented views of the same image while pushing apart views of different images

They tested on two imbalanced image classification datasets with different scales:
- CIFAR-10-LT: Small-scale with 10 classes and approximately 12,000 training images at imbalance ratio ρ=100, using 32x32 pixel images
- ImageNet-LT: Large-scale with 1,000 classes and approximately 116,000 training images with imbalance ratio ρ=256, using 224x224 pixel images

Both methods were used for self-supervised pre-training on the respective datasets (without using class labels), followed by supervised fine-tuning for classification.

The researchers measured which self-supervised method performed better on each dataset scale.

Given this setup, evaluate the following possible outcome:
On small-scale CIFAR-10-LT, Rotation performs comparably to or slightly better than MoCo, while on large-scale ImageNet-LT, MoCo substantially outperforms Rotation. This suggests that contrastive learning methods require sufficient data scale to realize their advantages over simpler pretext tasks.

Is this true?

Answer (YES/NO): NO